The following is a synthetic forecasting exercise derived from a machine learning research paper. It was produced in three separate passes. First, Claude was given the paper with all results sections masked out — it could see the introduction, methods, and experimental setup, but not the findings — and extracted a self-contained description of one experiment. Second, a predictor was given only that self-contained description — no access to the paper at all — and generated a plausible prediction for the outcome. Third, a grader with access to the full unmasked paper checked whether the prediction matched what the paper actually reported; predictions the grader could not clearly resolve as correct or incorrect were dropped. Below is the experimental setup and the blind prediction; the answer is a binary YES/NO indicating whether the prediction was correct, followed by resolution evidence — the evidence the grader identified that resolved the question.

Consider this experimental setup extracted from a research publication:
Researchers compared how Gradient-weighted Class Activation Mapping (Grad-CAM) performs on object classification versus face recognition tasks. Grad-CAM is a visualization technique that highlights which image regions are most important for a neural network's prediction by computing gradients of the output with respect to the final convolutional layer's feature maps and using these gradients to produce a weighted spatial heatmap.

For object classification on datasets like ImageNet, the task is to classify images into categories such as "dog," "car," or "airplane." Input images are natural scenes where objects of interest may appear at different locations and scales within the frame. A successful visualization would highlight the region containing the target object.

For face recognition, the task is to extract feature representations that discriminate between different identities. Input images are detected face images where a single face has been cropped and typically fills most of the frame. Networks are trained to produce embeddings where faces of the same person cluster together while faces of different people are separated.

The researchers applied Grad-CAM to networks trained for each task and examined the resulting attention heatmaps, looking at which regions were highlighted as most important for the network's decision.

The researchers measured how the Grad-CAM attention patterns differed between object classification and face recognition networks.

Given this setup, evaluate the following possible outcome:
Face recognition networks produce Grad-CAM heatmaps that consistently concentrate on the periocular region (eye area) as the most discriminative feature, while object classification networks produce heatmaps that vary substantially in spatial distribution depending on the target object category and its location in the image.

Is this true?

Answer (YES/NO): NO